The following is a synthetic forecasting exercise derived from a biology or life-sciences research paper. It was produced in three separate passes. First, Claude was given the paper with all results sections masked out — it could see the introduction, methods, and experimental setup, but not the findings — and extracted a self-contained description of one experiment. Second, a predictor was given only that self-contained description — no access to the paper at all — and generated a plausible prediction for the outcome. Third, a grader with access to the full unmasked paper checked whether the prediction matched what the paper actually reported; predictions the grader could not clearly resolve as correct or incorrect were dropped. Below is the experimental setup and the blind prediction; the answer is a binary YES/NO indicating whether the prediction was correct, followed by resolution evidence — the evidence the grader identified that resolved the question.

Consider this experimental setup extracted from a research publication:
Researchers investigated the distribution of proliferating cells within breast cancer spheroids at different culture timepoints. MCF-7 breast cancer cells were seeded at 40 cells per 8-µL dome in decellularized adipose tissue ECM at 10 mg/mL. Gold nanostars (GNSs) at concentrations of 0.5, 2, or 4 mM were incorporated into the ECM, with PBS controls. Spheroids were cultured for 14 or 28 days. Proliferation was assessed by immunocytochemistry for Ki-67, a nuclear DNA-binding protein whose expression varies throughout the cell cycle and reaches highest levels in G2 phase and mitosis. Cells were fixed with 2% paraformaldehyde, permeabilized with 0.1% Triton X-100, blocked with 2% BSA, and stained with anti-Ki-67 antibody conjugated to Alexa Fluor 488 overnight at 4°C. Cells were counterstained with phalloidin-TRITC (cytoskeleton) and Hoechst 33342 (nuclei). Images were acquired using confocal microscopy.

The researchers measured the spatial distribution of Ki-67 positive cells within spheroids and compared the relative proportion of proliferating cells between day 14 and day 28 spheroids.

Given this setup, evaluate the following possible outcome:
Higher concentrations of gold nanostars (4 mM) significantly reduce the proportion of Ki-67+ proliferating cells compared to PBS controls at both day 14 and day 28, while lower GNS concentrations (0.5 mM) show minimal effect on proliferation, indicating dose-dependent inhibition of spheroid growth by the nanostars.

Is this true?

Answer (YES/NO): NO